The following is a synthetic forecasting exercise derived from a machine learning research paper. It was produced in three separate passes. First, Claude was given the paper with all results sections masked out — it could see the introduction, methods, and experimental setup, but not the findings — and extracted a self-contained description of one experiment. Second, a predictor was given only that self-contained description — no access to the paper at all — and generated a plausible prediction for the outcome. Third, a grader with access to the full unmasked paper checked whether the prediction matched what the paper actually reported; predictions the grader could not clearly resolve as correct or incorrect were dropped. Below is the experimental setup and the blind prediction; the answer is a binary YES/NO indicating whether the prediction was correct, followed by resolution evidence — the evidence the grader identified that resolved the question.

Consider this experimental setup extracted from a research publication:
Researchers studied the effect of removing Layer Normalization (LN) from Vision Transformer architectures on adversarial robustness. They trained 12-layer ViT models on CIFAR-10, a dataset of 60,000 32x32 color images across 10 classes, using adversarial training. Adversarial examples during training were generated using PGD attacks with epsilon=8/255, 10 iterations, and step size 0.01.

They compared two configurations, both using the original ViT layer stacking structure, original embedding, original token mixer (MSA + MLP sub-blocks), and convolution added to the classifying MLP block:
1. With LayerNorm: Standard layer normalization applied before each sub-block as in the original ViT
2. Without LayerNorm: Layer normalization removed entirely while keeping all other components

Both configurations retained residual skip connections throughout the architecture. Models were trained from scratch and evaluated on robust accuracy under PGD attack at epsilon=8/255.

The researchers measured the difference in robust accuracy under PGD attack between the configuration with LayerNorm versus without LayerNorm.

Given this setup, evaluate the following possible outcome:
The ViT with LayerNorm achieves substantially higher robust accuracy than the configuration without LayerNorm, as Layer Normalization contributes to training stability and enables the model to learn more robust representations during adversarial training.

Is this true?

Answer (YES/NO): NO